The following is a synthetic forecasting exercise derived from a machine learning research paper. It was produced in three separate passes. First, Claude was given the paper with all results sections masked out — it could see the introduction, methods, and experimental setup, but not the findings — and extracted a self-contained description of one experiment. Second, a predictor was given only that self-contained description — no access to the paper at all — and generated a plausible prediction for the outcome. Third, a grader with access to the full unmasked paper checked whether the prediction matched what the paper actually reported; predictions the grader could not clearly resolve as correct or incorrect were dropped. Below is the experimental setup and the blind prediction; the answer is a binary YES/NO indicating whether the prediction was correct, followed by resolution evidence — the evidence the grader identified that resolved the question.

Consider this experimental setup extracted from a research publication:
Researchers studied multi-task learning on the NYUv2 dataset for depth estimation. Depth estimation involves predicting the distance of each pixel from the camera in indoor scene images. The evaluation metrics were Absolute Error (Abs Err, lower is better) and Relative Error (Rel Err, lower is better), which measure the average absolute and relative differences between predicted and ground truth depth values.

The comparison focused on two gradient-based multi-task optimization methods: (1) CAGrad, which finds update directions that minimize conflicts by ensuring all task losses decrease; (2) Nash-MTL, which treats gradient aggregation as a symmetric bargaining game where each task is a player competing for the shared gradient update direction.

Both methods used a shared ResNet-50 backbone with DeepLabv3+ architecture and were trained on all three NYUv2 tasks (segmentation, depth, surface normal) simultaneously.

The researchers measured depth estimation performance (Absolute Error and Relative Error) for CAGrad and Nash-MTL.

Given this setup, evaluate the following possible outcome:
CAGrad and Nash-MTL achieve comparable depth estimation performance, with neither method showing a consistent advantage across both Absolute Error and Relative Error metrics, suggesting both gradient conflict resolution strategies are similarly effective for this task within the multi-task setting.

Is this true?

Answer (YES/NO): NO